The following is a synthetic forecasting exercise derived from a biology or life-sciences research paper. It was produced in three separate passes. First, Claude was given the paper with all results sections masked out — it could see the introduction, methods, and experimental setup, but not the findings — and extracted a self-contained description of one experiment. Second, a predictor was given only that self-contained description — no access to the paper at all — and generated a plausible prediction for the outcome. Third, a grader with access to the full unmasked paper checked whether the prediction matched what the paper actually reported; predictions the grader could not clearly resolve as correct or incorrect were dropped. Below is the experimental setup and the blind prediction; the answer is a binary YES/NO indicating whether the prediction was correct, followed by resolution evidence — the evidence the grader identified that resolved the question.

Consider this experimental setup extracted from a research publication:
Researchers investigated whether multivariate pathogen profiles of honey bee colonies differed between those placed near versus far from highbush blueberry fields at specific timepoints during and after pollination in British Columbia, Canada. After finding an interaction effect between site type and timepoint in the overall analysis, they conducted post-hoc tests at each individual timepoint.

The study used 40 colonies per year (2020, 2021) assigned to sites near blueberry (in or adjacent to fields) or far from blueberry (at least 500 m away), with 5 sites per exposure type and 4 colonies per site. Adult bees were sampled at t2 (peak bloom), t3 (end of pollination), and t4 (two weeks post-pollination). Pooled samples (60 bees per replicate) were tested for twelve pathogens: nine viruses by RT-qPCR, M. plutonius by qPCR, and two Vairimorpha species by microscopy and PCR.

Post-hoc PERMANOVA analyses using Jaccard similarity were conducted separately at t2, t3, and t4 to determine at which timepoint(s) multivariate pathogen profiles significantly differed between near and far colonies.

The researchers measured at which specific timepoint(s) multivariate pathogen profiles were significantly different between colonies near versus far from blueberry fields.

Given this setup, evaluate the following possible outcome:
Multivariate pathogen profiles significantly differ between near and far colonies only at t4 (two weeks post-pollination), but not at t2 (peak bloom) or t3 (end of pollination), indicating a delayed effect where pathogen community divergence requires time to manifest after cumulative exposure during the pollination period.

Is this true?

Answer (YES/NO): YES